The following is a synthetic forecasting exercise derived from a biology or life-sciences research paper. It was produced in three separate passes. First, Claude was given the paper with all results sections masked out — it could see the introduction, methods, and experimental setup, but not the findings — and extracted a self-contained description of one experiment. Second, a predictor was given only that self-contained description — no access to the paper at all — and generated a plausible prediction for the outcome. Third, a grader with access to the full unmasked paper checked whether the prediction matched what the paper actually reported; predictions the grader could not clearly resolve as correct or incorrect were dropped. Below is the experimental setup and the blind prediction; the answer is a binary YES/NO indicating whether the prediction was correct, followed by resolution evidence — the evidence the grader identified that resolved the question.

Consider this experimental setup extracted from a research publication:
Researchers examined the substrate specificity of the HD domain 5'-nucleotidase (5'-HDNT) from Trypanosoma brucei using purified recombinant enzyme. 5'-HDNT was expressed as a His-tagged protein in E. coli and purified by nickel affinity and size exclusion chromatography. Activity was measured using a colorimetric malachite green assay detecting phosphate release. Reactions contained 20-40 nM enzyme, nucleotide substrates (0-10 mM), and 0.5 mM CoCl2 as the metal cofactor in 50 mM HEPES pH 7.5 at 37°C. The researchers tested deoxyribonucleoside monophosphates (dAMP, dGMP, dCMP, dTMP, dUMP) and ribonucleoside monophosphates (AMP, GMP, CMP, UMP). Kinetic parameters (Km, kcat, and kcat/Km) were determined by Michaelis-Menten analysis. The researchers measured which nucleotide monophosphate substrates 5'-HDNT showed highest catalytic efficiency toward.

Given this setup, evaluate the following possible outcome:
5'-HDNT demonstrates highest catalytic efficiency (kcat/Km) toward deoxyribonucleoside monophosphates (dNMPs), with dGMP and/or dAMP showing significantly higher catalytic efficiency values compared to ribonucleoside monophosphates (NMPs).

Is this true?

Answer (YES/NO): NO